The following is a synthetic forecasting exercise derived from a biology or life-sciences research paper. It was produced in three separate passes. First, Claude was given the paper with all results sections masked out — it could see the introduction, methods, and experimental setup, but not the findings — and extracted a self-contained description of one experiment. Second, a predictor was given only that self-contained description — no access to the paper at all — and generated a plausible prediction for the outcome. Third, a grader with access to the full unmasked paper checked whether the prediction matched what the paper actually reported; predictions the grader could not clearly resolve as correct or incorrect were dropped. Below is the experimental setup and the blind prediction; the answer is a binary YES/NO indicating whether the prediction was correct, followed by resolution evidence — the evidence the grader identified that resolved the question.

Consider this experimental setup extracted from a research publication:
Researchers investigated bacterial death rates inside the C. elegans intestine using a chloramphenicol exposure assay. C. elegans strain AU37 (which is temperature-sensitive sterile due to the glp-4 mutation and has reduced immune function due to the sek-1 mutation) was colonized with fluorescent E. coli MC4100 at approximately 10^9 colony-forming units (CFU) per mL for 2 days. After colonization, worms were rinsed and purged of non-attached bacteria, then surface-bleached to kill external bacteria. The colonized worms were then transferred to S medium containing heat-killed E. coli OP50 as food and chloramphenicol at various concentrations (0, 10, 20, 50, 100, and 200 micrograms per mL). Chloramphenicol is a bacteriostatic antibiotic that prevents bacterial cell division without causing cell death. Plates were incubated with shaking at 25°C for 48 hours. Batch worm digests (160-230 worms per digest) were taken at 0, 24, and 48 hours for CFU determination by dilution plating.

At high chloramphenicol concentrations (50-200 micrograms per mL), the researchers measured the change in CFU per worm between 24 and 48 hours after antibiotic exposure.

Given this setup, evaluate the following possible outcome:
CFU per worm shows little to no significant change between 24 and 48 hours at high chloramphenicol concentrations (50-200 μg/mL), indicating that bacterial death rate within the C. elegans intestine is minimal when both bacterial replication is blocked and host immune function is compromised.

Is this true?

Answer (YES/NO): NO